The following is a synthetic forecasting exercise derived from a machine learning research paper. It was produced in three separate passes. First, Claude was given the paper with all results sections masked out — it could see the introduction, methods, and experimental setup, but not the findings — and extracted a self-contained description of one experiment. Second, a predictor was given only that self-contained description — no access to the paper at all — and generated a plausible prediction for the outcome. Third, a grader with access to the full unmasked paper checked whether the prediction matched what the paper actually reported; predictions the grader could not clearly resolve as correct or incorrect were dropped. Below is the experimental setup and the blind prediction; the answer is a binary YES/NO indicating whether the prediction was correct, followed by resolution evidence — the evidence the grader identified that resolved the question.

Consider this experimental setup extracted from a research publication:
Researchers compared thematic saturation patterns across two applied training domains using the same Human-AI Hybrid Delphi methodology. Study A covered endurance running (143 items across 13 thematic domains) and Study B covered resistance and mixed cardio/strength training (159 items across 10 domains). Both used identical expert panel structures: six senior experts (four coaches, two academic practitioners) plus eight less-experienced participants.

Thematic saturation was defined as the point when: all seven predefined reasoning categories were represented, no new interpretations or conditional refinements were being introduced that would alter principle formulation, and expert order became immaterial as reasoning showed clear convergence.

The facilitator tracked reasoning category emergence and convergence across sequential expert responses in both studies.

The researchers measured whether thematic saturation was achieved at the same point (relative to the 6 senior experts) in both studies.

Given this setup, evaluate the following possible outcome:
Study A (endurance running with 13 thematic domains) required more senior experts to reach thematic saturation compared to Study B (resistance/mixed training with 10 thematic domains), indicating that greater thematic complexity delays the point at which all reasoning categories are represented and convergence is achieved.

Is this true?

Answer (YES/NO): NO